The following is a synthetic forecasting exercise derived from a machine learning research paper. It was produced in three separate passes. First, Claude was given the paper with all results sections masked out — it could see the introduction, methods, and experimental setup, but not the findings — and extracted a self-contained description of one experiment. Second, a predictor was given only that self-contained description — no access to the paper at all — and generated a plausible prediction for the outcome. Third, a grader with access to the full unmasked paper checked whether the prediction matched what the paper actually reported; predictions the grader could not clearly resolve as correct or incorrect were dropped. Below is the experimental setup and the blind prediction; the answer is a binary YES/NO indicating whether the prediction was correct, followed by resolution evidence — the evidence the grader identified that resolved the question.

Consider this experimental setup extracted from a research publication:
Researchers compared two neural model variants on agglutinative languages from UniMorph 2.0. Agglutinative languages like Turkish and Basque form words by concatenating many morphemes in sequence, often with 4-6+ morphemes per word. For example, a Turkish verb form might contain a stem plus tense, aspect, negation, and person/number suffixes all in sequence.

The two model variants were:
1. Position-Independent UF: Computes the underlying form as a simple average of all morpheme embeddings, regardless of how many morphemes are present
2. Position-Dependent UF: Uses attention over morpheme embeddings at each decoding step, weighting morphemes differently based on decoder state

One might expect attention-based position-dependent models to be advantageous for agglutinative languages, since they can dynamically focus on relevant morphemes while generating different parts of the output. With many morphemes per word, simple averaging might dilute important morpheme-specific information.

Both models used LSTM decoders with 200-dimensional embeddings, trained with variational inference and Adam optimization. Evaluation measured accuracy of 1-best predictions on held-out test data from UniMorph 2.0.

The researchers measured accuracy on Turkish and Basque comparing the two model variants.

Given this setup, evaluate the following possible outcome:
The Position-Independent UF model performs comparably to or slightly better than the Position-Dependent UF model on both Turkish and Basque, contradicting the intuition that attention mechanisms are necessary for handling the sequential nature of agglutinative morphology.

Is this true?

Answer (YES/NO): NO